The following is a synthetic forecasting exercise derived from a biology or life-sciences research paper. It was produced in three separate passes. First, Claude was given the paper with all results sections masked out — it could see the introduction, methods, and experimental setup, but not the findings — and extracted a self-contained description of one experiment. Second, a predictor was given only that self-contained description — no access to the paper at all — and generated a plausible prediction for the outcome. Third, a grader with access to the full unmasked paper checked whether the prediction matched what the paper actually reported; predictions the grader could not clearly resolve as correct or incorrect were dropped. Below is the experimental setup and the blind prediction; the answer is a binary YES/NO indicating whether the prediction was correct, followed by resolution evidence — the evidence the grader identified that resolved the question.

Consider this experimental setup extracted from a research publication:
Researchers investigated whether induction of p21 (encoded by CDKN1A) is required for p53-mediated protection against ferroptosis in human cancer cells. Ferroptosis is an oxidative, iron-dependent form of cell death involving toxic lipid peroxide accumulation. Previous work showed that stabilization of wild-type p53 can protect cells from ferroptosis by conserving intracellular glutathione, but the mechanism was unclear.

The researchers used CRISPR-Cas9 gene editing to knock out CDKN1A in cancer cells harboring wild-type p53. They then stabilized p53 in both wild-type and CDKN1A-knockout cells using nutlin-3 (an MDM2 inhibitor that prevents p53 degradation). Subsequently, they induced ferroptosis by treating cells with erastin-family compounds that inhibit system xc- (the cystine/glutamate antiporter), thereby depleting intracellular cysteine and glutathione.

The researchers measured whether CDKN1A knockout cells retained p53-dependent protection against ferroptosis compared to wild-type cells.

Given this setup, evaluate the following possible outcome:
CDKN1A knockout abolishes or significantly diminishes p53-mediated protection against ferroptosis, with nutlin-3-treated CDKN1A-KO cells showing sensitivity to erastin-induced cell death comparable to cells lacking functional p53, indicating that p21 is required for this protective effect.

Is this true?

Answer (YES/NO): YES